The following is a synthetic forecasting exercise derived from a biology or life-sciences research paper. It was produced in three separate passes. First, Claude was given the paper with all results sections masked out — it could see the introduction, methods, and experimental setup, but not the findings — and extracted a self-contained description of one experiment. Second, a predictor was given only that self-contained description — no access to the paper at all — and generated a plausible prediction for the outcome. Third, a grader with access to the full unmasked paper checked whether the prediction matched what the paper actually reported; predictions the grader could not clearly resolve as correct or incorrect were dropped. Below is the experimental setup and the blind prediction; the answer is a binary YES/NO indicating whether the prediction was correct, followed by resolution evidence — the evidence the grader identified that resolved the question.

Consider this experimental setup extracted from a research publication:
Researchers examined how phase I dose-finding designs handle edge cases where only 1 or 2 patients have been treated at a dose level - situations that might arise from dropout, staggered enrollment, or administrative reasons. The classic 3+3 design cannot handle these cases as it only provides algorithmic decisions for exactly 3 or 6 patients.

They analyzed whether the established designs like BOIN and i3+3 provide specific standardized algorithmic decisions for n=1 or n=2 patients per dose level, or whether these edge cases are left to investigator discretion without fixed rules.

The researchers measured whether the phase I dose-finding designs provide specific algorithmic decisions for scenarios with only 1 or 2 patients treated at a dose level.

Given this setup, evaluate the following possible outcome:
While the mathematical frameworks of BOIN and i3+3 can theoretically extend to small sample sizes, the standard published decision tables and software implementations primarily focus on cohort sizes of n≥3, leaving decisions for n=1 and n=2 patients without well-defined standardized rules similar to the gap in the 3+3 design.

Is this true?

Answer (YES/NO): YES